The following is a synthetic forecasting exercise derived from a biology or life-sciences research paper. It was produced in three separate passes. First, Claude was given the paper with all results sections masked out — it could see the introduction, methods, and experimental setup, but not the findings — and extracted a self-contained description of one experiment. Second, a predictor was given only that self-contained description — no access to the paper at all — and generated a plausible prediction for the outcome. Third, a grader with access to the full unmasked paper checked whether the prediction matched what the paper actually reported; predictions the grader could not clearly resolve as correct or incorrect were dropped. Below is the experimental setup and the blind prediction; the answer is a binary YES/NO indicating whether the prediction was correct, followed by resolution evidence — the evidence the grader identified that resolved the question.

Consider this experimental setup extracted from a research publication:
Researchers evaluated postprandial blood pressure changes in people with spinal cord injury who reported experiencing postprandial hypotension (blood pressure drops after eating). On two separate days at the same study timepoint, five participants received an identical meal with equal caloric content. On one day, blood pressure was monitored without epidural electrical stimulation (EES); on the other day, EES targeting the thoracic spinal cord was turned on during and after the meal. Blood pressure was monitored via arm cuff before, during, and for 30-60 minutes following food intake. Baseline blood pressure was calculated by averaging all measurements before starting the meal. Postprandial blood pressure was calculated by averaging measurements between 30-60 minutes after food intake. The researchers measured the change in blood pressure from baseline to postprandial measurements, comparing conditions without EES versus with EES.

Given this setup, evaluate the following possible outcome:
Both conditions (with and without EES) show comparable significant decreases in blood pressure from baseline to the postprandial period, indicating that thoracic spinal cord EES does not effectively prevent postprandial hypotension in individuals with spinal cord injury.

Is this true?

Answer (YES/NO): NO